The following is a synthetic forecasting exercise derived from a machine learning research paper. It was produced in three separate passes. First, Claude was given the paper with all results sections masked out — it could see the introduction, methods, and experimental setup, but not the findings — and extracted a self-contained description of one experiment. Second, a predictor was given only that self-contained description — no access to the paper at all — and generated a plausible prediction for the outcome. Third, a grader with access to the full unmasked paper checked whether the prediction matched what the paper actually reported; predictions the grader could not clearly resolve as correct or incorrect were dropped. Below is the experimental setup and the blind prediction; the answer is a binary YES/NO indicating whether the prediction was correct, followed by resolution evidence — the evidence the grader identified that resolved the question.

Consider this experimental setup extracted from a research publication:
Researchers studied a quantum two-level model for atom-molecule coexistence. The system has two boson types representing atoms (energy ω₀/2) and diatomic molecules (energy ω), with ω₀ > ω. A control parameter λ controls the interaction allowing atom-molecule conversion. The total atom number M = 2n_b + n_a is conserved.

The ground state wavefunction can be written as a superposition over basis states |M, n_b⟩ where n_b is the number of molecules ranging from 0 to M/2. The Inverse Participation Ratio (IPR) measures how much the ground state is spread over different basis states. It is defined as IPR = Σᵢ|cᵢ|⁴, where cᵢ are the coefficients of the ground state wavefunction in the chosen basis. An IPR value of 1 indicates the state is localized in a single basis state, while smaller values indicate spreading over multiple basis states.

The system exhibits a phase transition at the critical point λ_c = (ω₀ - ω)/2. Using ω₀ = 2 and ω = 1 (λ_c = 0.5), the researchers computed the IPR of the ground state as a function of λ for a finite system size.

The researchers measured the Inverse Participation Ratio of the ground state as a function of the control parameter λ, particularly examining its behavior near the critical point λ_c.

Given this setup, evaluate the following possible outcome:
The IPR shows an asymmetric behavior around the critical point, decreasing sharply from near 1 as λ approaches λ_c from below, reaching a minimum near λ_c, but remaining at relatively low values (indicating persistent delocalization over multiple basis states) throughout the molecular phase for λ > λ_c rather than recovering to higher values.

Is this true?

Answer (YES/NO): NO